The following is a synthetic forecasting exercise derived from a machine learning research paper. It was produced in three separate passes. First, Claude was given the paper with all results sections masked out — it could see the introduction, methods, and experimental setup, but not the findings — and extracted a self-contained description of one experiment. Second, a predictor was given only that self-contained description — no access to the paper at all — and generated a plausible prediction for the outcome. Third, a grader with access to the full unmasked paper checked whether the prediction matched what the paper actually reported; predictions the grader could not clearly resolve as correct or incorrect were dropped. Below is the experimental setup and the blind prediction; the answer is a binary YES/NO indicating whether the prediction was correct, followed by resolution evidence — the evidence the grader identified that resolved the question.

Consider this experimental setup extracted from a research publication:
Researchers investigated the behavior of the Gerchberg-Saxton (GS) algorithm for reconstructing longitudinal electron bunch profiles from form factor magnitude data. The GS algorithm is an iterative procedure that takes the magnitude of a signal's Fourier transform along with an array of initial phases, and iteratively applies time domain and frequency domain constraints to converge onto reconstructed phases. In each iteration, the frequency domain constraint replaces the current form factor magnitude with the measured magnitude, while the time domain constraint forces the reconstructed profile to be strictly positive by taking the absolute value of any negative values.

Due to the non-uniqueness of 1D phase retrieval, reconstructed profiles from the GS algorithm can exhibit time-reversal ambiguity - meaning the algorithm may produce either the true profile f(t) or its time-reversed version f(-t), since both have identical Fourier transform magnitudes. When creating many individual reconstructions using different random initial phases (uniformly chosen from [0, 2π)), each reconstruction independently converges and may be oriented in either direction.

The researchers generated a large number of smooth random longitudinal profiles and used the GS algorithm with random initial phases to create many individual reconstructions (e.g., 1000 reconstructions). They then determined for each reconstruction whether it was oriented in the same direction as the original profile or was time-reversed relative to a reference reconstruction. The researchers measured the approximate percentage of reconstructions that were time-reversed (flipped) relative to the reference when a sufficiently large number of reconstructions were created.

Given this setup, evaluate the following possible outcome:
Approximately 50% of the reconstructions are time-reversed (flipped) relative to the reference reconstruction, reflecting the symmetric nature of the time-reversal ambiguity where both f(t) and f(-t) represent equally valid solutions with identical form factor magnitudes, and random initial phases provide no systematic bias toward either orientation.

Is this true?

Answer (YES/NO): YES